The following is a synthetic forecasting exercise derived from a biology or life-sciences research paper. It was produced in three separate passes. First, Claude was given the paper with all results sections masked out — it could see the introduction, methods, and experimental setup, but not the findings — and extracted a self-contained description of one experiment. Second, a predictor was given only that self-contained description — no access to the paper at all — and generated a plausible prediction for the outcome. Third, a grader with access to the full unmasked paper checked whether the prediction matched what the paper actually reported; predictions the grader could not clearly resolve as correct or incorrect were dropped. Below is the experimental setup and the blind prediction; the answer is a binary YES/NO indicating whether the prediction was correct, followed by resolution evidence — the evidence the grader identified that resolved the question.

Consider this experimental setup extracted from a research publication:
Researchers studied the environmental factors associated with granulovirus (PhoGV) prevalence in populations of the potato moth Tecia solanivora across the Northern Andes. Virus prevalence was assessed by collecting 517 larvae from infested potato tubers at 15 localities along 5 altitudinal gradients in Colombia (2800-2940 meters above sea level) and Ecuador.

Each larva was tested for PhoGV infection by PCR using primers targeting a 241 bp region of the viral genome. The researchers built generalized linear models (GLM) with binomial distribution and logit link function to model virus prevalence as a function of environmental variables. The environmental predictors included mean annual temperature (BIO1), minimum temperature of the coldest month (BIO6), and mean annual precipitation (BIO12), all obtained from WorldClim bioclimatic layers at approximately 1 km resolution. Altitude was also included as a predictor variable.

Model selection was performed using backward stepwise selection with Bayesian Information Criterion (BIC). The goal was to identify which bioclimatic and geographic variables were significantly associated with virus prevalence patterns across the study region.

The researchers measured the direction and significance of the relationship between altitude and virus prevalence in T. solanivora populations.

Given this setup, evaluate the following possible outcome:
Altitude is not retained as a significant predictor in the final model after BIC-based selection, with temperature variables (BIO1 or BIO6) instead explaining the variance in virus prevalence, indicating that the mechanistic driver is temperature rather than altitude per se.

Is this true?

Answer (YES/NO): NO